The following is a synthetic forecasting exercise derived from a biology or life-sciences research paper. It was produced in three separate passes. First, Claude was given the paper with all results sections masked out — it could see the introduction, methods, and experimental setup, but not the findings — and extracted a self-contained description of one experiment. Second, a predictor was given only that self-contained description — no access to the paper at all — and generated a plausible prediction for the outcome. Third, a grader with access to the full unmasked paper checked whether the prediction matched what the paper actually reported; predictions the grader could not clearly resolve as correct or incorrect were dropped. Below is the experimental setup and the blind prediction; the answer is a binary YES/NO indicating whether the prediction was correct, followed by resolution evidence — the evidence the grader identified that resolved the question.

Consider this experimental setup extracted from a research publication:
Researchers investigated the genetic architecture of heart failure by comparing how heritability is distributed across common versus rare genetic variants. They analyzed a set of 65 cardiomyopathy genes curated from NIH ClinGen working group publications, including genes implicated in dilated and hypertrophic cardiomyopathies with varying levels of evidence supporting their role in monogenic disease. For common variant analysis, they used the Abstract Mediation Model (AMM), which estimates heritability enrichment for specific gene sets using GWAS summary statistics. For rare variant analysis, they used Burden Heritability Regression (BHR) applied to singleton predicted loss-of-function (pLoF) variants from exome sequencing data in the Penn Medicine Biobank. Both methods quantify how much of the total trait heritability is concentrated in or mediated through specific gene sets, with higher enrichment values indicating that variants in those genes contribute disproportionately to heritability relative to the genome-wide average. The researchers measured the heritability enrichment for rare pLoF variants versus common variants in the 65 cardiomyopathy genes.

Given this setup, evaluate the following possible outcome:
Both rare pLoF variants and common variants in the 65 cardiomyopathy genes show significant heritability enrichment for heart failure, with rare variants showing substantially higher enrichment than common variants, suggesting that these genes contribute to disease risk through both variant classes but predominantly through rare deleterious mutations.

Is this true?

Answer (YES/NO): YES